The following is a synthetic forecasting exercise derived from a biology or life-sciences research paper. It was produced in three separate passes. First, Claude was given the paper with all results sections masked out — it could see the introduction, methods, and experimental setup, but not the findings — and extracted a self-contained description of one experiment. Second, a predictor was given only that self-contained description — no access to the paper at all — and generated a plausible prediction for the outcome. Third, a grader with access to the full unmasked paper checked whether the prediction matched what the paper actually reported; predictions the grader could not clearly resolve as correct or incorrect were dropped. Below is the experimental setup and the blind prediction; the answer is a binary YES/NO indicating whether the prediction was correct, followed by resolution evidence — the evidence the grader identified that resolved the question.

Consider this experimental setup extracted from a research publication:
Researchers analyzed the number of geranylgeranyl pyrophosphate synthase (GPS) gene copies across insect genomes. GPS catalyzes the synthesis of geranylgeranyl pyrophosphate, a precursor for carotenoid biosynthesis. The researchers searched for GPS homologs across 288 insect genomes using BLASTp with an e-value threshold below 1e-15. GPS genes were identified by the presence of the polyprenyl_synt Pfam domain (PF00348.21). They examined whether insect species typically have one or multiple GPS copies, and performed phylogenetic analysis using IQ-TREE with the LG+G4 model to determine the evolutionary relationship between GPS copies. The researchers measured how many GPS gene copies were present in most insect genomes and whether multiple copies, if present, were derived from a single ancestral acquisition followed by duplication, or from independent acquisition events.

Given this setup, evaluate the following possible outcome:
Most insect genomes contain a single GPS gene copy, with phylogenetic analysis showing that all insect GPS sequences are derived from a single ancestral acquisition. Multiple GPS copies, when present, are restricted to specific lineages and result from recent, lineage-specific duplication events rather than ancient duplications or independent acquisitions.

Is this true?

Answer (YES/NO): NO